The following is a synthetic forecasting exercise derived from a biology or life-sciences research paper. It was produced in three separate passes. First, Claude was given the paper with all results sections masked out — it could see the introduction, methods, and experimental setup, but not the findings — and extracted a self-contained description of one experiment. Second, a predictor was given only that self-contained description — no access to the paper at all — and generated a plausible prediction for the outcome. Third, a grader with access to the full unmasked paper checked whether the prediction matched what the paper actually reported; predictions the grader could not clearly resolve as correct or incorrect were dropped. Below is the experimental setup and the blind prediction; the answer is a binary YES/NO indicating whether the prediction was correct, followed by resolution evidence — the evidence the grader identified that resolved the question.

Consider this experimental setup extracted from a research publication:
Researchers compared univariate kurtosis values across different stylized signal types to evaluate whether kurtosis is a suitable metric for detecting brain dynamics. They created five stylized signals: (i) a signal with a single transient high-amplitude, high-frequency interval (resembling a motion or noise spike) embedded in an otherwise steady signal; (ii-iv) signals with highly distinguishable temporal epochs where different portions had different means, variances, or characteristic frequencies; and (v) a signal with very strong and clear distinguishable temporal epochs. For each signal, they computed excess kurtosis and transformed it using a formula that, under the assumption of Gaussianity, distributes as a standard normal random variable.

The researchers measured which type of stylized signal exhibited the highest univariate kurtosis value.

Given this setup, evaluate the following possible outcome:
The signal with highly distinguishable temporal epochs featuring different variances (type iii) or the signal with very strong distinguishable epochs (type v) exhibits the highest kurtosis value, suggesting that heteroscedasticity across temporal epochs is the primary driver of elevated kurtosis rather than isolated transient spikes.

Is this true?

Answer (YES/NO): NO